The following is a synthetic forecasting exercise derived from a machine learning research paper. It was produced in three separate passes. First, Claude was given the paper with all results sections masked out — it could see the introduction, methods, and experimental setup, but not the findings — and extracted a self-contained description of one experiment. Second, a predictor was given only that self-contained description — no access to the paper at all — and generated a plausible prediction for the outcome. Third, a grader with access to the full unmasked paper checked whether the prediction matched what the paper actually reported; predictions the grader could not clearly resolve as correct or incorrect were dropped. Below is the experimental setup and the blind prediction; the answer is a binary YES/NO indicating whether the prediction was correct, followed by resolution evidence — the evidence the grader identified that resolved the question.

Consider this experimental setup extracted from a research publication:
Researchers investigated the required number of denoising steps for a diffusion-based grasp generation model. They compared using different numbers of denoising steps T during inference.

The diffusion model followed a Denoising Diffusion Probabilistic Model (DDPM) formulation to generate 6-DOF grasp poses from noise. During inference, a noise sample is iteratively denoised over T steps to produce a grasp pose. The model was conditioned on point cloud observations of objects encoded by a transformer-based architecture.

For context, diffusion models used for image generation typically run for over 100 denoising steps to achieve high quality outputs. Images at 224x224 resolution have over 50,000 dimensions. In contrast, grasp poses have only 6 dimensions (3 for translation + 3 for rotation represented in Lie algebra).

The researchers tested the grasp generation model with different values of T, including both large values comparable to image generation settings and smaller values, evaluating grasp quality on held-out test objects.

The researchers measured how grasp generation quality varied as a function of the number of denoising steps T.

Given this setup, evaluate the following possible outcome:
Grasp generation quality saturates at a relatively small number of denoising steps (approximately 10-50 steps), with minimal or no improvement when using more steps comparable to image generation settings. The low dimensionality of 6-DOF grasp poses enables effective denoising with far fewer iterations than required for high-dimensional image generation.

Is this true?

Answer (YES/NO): YES